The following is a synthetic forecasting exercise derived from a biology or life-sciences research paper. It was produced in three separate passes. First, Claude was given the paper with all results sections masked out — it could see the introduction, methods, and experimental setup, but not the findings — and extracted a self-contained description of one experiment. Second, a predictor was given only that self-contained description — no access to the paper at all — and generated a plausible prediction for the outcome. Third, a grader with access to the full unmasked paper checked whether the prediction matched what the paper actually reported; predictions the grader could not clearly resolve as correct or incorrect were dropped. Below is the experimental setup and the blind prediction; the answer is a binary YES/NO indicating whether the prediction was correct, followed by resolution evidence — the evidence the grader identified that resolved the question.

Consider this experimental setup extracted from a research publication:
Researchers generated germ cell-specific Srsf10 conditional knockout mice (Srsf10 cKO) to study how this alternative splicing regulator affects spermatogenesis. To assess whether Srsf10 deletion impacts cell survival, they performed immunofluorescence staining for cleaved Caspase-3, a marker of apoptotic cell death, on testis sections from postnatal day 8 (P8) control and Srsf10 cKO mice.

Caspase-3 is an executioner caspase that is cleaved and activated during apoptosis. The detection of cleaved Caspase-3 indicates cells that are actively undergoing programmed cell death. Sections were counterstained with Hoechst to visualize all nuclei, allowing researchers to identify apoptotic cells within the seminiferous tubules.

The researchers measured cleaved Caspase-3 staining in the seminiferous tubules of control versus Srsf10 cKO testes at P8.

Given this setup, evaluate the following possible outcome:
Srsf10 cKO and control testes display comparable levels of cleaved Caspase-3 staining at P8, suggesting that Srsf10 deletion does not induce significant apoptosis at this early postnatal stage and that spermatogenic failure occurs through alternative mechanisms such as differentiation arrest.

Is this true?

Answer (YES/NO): NO